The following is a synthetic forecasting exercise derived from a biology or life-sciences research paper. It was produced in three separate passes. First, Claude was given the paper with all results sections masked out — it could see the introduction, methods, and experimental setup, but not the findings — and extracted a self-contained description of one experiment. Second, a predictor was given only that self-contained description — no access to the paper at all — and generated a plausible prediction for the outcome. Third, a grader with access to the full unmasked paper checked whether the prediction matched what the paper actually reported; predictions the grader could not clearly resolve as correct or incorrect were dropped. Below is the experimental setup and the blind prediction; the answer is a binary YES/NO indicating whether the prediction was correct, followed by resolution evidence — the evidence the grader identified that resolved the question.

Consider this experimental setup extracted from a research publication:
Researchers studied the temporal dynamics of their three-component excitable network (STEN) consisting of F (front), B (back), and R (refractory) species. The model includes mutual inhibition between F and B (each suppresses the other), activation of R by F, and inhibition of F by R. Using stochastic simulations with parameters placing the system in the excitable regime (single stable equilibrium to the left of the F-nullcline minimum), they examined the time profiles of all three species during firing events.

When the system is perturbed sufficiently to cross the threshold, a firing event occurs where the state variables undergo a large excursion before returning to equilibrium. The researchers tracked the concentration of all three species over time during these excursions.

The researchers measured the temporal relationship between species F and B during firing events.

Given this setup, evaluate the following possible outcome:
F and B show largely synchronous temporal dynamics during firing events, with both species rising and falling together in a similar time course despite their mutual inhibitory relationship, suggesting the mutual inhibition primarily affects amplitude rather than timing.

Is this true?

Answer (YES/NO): NO